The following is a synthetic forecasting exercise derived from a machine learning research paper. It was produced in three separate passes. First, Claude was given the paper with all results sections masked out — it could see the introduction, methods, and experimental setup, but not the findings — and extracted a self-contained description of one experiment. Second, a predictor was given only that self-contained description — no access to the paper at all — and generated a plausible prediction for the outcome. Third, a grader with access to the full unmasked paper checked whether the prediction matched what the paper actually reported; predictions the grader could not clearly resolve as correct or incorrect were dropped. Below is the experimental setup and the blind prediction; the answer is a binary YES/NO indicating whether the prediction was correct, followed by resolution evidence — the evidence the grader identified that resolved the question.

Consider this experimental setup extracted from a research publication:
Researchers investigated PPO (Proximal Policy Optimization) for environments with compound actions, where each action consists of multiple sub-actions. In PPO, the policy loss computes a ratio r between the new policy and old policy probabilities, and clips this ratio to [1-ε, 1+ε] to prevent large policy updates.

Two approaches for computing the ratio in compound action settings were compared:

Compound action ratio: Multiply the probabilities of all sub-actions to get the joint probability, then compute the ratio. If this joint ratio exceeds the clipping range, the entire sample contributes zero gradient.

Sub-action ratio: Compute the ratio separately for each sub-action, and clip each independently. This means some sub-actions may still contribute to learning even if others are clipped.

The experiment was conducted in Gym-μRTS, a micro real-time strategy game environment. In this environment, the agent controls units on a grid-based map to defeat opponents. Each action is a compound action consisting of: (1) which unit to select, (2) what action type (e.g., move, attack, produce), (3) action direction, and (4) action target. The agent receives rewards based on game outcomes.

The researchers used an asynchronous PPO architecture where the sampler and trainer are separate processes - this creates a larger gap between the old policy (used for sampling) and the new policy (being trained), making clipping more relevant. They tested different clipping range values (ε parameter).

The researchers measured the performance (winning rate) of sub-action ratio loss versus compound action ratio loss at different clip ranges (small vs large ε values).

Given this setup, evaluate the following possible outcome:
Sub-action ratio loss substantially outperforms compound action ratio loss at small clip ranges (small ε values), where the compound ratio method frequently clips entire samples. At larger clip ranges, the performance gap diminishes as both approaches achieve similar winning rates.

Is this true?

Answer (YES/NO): NO